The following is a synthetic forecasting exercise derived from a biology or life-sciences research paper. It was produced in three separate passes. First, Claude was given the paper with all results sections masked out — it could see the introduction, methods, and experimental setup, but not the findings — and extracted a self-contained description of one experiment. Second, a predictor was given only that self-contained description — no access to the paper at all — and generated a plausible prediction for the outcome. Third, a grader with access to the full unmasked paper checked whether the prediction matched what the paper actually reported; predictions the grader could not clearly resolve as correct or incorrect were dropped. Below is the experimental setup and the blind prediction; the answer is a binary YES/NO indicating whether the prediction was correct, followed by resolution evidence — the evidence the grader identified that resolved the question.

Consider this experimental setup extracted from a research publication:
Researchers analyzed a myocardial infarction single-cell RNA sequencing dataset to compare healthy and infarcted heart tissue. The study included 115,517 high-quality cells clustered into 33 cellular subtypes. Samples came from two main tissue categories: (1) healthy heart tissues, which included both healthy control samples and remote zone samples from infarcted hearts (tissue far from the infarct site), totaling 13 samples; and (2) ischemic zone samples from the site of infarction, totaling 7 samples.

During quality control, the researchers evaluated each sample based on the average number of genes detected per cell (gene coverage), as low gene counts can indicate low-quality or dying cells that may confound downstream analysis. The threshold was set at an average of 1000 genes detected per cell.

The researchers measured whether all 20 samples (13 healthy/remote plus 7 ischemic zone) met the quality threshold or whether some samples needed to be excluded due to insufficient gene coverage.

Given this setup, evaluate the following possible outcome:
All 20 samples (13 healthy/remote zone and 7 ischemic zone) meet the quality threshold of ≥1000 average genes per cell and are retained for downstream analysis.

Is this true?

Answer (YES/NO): NO